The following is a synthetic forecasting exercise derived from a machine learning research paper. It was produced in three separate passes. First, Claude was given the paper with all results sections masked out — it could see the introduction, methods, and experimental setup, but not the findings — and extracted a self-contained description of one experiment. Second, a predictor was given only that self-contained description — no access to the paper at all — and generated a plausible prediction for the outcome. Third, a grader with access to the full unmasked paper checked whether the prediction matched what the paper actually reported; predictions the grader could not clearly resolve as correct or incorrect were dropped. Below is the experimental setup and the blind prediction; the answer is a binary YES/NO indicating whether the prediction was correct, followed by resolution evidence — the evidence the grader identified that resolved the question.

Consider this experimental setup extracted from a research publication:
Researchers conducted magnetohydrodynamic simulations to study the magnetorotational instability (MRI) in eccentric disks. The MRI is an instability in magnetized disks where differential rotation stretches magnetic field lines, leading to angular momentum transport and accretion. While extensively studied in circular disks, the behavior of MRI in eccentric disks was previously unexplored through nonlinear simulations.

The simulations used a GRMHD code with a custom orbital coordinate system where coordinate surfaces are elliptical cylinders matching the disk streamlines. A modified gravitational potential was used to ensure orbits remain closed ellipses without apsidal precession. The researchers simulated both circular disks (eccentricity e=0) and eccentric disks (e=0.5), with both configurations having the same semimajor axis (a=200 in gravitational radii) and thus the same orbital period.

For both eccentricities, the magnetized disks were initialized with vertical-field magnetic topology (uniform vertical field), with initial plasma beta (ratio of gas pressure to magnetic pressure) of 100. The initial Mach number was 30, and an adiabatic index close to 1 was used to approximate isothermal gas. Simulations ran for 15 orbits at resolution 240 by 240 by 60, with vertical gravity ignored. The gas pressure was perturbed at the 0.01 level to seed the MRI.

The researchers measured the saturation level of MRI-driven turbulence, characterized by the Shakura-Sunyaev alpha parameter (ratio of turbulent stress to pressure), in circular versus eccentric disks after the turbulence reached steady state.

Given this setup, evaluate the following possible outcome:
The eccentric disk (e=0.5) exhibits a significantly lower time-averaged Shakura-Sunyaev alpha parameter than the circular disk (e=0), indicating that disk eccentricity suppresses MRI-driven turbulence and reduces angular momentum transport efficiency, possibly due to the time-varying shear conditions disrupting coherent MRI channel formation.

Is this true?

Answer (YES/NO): NO